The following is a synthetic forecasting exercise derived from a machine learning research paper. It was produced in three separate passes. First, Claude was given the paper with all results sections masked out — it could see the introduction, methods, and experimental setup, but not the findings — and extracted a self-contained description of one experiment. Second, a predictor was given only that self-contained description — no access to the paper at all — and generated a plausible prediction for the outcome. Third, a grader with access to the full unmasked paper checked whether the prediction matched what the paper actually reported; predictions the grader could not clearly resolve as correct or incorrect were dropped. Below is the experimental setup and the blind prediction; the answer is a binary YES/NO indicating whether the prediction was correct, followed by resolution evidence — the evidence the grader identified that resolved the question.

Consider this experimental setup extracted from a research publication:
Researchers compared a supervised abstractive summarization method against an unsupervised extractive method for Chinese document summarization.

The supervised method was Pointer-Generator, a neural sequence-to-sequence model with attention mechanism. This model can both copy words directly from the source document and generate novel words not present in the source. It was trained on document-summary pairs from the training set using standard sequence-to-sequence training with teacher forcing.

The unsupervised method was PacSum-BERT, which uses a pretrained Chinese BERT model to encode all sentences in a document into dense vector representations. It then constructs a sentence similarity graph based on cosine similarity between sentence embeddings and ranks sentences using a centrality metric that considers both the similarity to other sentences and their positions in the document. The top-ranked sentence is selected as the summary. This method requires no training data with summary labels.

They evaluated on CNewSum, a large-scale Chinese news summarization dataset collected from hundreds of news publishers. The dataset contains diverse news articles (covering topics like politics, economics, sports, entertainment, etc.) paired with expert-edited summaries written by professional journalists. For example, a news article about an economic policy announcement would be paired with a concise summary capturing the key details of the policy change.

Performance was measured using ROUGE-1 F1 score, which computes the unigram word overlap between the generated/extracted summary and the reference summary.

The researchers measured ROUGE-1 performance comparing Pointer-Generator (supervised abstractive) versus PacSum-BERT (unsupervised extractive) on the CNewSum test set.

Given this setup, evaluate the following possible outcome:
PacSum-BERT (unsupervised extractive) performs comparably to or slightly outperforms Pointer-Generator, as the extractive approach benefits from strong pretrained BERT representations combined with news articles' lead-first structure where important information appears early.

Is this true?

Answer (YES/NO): NO